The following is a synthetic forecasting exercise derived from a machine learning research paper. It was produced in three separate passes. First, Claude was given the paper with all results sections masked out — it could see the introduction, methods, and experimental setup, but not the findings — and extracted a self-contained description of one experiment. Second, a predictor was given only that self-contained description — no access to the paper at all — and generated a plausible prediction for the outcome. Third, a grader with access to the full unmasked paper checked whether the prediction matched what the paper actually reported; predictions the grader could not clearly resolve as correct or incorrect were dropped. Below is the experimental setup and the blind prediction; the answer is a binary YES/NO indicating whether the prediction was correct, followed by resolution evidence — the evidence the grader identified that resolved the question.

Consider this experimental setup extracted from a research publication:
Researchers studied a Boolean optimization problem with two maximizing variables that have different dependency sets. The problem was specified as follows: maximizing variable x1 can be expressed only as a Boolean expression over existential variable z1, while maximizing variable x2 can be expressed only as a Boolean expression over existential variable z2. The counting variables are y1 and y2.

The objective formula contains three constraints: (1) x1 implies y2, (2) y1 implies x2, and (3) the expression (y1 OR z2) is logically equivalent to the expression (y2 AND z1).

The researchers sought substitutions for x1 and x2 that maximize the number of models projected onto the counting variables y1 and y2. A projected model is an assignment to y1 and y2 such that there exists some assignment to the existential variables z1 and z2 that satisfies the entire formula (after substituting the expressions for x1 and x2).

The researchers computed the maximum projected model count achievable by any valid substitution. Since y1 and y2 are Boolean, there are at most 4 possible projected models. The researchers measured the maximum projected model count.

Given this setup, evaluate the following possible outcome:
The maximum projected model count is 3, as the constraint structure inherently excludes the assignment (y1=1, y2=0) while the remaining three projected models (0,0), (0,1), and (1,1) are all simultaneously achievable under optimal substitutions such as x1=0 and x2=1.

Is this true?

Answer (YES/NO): YES